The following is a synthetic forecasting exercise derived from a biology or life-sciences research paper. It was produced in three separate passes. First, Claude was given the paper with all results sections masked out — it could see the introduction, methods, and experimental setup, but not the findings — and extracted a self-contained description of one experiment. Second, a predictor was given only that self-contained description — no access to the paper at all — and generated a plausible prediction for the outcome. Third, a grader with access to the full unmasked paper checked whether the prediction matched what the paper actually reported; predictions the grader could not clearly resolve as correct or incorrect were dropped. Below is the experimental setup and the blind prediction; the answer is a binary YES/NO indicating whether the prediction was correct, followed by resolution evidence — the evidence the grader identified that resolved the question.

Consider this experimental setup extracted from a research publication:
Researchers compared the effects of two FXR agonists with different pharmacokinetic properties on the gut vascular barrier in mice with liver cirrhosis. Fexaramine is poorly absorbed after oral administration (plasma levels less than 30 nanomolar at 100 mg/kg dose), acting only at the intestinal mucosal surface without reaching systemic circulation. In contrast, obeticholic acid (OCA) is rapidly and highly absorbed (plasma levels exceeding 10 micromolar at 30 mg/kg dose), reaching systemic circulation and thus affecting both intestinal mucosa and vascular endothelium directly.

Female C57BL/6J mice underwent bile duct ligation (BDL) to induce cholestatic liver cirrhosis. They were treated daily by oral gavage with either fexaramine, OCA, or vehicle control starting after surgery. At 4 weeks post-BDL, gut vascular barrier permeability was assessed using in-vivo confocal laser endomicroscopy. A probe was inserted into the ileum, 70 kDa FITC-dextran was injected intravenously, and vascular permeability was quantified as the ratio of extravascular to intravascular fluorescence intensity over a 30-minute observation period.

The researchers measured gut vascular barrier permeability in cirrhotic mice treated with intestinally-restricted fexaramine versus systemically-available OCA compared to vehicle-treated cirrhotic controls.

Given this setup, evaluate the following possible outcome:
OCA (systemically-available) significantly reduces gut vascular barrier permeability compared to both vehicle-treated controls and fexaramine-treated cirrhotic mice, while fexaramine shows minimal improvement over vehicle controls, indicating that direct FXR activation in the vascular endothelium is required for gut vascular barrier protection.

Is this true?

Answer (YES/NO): YES